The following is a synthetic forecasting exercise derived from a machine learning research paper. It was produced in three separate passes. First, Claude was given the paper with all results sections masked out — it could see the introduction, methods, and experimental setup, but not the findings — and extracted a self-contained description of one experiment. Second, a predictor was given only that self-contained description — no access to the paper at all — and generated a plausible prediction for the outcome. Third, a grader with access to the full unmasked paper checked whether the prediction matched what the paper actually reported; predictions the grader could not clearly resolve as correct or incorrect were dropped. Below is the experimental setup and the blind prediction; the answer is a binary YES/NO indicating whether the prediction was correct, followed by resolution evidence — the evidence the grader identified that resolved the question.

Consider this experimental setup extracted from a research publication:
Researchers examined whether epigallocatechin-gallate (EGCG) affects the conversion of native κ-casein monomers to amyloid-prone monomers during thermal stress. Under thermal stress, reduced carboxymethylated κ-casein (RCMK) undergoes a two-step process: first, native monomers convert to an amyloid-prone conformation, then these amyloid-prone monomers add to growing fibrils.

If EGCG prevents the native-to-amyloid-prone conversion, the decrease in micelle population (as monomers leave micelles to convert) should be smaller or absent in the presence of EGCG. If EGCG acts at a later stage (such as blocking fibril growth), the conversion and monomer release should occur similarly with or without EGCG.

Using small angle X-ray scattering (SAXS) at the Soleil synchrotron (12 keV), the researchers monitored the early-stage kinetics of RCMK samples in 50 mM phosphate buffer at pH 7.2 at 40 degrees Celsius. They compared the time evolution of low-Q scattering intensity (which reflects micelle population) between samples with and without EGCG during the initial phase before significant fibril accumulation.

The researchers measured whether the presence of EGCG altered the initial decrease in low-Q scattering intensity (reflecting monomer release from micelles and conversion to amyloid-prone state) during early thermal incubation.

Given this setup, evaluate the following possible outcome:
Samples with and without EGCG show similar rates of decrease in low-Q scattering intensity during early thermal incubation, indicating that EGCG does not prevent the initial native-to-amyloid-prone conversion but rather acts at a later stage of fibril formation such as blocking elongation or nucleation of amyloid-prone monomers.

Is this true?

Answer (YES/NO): NO